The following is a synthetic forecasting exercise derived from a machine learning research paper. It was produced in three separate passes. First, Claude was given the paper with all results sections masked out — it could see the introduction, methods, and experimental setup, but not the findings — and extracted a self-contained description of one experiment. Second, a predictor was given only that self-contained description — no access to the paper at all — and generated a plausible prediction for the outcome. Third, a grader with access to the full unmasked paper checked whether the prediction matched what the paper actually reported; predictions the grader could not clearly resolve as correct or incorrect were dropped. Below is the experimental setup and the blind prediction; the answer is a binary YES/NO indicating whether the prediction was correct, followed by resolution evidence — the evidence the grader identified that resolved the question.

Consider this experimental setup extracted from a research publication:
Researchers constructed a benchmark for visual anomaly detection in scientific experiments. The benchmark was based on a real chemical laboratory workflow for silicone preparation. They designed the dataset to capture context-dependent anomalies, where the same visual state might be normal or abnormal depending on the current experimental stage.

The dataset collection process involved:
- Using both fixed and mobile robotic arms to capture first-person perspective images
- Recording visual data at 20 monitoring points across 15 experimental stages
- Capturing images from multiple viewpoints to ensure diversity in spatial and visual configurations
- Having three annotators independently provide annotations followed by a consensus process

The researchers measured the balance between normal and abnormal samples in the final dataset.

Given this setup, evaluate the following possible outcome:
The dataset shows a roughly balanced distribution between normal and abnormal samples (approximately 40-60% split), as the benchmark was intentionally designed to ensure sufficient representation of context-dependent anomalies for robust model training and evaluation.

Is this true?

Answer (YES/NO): YES